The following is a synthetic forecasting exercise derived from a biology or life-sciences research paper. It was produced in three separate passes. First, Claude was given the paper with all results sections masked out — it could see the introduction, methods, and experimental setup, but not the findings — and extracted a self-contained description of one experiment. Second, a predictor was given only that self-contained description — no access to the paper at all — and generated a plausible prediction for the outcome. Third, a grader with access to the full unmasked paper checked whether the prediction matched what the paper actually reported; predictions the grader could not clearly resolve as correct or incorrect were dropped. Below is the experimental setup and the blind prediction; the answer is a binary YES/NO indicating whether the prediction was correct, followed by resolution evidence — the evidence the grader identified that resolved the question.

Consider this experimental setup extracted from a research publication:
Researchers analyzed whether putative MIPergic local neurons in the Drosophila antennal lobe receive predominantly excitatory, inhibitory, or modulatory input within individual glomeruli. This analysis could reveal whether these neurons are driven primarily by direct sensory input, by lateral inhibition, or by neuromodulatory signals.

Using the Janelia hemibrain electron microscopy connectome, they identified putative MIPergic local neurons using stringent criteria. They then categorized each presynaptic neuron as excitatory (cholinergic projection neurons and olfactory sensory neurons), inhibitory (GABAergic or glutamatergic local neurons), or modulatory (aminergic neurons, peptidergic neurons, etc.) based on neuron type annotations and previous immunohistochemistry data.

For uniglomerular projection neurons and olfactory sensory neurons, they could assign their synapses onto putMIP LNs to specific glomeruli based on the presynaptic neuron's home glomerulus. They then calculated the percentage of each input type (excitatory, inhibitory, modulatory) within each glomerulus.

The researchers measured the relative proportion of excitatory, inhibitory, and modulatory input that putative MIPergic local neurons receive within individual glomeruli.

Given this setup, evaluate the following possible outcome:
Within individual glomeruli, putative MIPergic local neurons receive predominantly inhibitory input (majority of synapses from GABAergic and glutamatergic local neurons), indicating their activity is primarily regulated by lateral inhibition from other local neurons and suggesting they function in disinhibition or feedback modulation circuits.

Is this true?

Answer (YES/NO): NO